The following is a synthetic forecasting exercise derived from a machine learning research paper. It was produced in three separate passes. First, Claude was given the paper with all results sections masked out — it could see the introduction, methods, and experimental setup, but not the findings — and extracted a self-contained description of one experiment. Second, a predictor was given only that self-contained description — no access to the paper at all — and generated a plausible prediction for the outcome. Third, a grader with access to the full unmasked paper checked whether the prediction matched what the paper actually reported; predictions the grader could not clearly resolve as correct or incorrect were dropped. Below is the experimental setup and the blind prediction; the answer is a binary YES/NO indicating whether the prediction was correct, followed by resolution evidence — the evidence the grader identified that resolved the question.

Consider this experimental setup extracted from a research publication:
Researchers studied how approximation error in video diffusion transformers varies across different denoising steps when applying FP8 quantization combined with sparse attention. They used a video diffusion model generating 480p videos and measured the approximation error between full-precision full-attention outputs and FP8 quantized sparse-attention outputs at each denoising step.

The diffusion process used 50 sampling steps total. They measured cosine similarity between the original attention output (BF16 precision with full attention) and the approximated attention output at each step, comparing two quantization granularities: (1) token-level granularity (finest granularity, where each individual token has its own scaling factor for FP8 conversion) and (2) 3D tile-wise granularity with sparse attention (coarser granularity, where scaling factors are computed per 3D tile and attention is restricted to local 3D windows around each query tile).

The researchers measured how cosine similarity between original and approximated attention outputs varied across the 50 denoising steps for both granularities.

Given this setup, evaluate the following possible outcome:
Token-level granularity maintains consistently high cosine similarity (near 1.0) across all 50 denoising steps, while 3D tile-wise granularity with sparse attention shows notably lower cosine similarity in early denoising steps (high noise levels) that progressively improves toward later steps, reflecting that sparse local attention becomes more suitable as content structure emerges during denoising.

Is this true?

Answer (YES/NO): NO